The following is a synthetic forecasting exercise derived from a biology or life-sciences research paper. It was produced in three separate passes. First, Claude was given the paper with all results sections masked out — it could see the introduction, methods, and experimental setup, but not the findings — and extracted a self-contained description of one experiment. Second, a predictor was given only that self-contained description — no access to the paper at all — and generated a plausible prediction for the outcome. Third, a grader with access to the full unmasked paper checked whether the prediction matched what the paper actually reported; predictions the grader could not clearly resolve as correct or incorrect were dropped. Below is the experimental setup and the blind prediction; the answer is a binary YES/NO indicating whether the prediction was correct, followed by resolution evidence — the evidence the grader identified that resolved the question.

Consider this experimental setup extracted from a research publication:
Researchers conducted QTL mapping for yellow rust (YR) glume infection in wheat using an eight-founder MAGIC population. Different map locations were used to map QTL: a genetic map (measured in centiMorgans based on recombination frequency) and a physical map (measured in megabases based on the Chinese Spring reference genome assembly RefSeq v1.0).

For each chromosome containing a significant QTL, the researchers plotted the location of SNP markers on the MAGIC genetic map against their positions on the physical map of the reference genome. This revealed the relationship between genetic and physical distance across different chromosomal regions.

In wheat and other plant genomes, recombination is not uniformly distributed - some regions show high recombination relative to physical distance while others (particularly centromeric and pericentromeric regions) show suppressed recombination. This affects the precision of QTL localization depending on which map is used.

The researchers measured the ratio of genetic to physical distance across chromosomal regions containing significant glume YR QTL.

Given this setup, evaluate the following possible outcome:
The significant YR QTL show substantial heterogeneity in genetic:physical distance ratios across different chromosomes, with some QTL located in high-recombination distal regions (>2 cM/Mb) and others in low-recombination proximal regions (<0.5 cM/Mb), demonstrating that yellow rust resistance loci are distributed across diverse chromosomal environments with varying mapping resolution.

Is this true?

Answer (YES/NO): NO